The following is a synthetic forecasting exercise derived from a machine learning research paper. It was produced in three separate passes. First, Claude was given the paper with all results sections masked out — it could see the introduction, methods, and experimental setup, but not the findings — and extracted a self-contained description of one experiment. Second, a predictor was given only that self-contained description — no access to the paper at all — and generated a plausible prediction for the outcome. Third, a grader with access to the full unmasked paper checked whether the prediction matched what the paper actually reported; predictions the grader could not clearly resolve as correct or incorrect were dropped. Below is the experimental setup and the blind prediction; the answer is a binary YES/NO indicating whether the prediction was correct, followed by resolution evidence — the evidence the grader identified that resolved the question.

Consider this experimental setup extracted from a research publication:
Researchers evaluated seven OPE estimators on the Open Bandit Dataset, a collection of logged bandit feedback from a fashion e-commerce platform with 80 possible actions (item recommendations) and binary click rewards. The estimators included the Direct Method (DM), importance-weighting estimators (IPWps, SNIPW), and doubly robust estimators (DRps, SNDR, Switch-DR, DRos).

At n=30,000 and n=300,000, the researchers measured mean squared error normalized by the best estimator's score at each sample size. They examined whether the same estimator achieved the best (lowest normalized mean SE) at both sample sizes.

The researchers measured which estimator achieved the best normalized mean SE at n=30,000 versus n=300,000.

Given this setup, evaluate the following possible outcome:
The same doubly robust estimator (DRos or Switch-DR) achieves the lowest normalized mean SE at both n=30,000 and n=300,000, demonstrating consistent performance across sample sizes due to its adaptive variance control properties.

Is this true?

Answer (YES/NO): NO